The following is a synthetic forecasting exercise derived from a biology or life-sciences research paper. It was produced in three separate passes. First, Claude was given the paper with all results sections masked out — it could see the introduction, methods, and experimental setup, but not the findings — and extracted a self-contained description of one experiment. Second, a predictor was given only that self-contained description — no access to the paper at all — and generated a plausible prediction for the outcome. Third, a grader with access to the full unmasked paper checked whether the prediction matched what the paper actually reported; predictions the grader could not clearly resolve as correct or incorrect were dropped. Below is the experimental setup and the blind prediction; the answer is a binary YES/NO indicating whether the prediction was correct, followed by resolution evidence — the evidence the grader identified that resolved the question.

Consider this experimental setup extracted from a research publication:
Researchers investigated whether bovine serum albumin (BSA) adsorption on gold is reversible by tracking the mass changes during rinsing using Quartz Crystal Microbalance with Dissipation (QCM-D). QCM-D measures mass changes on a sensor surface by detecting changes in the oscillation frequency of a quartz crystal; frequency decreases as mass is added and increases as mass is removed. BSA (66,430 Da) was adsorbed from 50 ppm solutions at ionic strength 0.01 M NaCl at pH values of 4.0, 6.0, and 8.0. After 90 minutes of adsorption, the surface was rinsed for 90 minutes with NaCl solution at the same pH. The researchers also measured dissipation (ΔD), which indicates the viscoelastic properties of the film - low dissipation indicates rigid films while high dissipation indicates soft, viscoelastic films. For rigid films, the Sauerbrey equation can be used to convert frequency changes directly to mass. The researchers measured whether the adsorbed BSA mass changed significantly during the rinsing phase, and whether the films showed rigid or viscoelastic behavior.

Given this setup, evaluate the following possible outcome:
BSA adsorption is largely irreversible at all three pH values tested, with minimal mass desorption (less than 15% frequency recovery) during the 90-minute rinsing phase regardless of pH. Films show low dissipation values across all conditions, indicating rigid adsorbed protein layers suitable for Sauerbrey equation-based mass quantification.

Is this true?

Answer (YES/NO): YES